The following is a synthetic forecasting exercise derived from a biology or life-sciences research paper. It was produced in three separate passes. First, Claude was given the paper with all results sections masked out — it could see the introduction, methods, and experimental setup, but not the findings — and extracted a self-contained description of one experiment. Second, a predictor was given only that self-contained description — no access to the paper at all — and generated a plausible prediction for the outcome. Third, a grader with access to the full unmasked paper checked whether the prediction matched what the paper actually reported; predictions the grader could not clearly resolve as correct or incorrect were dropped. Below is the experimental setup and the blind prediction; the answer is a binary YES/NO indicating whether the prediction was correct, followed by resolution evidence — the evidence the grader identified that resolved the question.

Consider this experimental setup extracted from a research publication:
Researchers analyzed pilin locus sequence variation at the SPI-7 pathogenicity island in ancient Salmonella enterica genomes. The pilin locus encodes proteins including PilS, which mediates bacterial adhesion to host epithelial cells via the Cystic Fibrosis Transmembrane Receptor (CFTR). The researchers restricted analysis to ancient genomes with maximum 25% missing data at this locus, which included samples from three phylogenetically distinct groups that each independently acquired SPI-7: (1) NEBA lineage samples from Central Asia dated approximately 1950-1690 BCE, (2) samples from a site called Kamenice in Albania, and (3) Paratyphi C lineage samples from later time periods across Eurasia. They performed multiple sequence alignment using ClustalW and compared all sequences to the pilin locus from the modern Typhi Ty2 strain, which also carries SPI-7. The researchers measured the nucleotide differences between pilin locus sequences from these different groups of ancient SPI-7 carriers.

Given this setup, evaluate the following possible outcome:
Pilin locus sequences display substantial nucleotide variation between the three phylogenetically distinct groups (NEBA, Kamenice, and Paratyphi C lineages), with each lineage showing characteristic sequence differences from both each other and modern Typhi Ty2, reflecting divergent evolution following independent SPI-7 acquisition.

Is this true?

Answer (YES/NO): YES